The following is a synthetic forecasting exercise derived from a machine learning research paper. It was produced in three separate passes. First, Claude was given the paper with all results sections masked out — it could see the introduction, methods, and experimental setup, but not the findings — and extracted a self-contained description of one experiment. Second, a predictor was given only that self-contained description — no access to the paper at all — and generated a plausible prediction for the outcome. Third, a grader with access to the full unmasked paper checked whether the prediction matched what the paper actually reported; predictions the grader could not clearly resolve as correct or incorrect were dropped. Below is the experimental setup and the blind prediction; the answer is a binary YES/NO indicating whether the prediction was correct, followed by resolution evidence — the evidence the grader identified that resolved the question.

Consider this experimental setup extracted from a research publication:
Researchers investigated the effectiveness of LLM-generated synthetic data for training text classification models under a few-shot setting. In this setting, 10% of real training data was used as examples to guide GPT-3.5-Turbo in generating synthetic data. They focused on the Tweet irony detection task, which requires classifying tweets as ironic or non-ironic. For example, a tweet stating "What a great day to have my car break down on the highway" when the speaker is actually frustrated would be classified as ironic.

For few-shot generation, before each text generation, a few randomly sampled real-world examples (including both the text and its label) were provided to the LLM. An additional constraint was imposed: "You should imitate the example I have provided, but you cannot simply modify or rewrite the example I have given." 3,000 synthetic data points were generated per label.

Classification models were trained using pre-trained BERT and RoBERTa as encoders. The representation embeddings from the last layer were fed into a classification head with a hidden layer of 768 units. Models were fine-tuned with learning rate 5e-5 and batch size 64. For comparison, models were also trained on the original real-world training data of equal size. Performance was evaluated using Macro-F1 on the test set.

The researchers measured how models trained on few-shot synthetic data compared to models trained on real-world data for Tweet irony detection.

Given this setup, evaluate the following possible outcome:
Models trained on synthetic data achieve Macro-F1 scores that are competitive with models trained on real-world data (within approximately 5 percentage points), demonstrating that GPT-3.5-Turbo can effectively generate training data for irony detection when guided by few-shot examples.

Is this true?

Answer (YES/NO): NO